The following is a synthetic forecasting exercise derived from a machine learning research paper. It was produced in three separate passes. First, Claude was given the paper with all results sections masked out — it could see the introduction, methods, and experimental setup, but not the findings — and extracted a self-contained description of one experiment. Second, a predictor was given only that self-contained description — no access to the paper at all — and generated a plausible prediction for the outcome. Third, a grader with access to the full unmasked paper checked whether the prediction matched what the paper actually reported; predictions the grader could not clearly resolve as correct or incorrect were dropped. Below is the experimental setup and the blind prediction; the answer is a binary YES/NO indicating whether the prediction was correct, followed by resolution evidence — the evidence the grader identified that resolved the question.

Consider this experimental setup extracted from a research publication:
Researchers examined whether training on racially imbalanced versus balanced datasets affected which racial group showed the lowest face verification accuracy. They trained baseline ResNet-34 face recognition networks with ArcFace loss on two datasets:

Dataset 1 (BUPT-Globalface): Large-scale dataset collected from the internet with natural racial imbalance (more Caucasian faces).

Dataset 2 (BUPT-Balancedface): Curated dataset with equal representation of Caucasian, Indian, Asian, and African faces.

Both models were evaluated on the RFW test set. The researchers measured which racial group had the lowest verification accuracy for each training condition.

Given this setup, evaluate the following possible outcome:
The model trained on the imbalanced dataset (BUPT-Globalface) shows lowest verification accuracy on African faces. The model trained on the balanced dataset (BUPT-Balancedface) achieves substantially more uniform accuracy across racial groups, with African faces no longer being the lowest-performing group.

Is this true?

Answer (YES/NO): YES